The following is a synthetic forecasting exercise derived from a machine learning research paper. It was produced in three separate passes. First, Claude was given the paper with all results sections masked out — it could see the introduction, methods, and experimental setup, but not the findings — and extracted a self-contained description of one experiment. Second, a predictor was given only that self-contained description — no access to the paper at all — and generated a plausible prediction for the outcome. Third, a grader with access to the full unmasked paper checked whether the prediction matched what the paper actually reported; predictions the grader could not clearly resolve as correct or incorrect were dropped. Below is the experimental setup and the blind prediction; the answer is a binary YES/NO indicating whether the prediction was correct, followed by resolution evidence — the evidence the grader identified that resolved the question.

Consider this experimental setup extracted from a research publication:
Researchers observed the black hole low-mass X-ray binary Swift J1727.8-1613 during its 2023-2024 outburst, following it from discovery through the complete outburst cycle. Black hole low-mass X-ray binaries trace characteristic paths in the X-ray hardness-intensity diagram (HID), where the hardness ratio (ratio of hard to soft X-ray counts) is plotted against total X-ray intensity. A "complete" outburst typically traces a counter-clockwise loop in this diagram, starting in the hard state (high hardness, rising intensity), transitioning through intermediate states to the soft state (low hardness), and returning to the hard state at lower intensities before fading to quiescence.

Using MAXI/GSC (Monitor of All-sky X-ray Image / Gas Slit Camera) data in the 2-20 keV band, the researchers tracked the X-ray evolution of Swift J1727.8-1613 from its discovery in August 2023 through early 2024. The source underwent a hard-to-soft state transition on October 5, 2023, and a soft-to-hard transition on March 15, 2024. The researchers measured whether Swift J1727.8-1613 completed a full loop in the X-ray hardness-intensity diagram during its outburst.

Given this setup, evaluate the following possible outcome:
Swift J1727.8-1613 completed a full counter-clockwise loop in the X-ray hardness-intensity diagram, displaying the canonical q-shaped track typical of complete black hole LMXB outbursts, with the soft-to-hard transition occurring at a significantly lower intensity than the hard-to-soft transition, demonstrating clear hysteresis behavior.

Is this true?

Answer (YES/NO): YES